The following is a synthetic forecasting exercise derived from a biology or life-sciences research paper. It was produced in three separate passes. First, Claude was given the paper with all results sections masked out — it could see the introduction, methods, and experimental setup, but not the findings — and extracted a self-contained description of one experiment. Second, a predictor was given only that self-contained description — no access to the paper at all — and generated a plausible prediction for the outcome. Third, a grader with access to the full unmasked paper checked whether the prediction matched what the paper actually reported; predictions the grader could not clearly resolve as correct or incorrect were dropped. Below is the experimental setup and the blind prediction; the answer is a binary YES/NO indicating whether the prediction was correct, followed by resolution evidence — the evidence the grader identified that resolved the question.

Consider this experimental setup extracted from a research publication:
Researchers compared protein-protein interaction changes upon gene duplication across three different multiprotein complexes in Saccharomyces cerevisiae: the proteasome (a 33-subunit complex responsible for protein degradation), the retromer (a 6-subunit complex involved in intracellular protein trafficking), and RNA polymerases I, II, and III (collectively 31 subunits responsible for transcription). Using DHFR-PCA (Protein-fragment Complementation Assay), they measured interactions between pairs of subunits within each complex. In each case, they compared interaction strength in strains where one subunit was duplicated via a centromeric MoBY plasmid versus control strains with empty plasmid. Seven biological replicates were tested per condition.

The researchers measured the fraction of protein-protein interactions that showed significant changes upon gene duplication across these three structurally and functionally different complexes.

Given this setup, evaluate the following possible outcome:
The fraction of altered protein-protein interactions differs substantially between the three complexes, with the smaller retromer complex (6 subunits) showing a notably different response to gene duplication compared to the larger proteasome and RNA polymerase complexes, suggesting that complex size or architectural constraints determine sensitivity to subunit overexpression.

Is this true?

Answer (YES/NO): NO